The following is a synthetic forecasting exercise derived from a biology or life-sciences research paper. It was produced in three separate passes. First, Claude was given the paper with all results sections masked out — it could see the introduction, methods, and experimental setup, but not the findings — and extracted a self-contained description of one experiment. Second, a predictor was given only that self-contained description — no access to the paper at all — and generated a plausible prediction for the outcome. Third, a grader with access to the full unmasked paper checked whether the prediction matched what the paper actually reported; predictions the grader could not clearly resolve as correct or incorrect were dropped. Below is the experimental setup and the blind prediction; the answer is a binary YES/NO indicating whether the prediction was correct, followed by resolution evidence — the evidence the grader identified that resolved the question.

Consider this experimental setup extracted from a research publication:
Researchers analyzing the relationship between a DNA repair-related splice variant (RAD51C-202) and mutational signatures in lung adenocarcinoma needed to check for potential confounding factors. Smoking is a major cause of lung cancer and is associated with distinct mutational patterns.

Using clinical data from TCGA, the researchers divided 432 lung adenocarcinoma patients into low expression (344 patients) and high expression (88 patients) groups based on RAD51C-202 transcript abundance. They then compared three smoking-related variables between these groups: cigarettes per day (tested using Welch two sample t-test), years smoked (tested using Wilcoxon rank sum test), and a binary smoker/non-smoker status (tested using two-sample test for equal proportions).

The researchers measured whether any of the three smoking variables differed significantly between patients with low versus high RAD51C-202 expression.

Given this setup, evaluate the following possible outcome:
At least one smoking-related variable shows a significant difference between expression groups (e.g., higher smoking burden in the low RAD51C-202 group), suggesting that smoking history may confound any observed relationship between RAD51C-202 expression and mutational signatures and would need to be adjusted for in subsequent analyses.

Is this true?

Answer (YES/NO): NO